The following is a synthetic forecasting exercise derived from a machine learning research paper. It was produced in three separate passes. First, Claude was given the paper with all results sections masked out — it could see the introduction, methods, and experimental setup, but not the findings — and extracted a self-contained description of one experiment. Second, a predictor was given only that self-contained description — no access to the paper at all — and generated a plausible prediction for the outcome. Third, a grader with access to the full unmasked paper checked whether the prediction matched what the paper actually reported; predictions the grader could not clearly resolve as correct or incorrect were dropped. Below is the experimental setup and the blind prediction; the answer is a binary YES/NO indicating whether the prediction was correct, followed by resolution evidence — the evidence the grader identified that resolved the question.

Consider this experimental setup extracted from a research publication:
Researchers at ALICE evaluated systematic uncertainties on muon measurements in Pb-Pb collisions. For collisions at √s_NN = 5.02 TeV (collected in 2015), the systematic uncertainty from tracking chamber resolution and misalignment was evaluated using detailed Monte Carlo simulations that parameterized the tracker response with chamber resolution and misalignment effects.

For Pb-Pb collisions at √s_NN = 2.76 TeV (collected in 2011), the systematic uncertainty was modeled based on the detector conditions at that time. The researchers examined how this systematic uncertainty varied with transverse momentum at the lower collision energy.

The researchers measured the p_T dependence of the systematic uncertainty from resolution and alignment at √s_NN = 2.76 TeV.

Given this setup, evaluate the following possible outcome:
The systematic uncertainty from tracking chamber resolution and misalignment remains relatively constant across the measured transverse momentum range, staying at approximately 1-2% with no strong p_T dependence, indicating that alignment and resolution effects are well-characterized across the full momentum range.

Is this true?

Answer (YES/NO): NO